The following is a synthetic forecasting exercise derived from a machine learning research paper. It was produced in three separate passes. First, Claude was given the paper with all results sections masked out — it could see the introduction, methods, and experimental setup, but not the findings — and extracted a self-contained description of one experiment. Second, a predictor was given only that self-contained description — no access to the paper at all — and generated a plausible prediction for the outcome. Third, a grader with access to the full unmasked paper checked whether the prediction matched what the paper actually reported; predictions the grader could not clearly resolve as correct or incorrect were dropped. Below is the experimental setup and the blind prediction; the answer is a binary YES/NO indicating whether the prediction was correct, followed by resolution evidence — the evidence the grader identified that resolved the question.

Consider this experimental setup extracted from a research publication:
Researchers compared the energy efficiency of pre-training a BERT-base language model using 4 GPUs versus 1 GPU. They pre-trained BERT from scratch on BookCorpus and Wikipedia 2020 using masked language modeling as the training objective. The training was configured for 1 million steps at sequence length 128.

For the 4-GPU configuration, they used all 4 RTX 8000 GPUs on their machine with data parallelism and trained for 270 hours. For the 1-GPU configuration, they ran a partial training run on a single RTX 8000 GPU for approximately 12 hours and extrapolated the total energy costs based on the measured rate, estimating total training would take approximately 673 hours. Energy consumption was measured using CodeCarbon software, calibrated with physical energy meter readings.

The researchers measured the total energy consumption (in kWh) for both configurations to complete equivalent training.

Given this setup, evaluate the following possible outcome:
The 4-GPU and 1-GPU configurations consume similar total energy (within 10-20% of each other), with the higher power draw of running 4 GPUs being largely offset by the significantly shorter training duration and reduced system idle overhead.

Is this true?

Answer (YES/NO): NO